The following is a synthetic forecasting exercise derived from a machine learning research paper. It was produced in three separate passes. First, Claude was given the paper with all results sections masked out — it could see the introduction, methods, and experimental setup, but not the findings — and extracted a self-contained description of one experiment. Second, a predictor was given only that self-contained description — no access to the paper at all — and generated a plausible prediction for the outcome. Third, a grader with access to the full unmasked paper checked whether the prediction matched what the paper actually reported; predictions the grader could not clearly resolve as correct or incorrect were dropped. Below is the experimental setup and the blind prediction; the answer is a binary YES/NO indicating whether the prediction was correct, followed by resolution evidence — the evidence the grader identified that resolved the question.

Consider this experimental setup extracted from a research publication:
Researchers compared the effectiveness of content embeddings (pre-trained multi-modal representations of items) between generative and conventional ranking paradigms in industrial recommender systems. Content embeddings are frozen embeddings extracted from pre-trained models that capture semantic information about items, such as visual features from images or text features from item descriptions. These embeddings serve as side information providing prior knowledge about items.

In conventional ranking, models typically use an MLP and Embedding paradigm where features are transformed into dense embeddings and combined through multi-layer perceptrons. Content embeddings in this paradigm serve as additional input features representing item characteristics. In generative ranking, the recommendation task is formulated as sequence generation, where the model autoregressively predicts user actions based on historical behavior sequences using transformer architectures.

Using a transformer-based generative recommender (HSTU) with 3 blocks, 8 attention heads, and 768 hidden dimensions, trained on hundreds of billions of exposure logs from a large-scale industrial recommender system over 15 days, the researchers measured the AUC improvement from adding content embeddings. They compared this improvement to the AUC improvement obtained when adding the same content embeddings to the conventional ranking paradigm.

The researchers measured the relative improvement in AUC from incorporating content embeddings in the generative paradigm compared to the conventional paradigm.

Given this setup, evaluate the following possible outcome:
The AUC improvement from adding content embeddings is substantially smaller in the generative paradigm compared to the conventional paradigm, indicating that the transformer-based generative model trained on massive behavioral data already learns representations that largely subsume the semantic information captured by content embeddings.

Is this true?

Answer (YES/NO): NO